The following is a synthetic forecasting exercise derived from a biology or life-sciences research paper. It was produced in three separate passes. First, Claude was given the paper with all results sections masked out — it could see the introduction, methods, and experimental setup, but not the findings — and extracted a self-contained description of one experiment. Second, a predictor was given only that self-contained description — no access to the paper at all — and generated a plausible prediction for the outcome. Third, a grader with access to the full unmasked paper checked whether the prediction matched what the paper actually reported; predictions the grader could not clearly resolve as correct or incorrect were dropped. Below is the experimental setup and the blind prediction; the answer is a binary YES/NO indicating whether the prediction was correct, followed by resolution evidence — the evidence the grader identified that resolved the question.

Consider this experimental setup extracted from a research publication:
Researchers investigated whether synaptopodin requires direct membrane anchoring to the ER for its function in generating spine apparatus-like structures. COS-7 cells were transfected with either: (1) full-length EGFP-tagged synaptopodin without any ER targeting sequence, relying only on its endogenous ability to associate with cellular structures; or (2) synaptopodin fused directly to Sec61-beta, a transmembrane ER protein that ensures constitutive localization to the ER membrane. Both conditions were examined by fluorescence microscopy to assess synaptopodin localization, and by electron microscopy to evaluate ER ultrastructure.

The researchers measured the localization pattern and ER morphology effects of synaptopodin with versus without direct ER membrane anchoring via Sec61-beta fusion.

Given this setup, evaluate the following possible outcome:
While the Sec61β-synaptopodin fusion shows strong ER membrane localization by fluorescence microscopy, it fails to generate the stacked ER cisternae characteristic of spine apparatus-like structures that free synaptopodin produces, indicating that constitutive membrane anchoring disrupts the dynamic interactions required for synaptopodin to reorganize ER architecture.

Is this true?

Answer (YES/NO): NO